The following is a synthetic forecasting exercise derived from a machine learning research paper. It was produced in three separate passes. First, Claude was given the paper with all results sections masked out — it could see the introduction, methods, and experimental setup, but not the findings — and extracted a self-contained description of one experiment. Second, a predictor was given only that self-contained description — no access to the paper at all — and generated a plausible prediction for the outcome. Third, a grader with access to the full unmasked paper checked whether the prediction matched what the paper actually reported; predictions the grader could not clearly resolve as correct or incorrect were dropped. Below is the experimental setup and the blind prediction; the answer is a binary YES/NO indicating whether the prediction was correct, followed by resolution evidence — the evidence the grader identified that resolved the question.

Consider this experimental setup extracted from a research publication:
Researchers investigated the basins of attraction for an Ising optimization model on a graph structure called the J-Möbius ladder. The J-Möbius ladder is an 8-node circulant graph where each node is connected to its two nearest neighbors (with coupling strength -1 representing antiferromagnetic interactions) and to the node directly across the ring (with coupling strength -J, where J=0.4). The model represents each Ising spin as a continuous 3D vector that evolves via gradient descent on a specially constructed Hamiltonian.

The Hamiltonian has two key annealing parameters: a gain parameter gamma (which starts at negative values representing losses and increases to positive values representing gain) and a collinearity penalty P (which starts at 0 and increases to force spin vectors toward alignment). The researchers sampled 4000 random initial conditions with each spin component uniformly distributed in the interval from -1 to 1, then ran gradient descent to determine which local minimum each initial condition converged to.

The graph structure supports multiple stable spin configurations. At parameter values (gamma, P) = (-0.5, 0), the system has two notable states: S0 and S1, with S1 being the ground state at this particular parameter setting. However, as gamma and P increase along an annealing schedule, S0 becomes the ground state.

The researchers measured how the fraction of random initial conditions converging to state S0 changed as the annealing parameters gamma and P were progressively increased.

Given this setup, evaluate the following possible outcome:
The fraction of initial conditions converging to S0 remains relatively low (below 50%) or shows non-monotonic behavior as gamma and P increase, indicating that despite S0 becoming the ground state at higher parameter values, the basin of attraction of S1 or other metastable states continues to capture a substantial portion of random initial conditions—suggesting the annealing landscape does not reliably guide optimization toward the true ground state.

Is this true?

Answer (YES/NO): NO